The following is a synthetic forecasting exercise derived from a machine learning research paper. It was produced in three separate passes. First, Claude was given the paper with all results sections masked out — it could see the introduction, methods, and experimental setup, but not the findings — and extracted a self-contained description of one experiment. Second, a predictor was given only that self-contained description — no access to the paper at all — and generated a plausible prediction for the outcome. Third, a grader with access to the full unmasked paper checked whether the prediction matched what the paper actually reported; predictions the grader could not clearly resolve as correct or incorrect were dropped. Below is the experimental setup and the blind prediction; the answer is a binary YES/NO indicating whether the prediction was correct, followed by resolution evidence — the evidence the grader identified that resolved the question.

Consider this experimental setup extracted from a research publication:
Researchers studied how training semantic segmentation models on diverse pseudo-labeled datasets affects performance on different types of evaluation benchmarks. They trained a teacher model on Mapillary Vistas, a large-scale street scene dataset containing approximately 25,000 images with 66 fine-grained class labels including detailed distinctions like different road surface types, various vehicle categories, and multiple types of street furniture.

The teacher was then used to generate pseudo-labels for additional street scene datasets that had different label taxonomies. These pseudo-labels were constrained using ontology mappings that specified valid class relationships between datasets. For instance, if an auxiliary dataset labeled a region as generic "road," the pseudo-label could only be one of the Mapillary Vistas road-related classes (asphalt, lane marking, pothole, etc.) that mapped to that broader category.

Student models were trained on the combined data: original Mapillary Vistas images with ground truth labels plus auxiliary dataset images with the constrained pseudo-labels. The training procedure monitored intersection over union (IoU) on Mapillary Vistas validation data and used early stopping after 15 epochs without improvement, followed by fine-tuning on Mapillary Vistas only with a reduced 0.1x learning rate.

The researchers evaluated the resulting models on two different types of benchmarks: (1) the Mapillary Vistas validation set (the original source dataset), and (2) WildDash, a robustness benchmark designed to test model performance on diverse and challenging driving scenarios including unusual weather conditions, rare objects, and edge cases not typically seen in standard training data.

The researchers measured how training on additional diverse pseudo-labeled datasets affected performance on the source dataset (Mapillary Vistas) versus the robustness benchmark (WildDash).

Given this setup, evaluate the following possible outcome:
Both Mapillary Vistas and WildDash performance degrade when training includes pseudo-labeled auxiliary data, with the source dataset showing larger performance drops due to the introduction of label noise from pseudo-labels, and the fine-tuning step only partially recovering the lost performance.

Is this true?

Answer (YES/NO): NO